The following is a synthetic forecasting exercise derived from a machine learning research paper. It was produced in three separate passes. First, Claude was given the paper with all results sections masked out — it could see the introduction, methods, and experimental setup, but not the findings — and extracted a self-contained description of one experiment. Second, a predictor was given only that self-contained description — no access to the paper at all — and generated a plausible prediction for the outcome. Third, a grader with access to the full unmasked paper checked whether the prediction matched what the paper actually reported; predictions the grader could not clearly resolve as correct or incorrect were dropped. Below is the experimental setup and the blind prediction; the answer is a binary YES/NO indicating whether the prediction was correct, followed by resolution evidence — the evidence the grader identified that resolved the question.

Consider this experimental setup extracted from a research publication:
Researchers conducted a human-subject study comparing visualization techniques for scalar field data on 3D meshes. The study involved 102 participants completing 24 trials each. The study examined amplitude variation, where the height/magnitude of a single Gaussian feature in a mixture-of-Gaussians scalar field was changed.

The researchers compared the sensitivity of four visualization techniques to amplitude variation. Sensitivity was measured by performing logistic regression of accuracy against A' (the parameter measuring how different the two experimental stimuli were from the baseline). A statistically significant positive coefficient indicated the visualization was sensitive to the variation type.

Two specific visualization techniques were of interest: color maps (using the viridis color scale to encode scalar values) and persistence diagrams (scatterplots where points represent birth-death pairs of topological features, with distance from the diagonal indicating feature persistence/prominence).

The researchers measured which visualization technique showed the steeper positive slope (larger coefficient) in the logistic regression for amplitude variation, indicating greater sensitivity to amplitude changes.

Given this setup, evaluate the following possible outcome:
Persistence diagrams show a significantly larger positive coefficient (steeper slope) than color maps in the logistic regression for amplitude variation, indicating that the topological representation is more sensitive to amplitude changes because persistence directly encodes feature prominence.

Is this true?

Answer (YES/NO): YES